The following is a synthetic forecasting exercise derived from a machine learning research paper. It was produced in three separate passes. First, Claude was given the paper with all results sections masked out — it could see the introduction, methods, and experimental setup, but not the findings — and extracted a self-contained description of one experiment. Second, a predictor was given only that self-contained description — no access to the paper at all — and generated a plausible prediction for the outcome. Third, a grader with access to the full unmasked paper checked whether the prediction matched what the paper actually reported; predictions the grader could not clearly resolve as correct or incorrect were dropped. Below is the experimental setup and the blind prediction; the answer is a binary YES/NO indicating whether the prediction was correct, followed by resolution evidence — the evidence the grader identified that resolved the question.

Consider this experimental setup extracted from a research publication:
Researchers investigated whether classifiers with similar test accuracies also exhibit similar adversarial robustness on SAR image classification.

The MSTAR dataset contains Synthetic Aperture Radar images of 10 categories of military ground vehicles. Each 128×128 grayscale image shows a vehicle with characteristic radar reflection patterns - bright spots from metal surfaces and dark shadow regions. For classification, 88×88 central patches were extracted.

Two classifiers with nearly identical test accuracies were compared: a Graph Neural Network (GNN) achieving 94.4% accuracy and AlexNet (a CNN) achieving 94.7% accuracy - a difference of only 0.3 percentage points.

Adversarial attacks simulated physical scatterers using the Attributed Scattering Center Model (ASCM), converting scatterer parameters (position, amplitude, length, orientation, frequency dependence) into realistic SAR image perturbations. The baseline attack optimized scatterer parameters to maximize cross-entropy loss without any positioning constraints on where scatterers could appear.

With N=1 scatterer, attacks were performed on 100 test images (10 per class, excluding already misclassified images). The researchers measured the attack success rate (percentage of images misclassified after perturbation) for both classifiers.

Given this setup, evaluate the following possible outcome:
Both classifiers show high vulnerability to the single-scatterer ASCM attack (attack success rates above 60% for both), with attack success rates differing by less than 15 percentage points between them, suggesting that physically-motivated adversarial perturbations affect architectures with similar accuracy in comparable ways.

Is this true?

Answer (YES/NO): NO